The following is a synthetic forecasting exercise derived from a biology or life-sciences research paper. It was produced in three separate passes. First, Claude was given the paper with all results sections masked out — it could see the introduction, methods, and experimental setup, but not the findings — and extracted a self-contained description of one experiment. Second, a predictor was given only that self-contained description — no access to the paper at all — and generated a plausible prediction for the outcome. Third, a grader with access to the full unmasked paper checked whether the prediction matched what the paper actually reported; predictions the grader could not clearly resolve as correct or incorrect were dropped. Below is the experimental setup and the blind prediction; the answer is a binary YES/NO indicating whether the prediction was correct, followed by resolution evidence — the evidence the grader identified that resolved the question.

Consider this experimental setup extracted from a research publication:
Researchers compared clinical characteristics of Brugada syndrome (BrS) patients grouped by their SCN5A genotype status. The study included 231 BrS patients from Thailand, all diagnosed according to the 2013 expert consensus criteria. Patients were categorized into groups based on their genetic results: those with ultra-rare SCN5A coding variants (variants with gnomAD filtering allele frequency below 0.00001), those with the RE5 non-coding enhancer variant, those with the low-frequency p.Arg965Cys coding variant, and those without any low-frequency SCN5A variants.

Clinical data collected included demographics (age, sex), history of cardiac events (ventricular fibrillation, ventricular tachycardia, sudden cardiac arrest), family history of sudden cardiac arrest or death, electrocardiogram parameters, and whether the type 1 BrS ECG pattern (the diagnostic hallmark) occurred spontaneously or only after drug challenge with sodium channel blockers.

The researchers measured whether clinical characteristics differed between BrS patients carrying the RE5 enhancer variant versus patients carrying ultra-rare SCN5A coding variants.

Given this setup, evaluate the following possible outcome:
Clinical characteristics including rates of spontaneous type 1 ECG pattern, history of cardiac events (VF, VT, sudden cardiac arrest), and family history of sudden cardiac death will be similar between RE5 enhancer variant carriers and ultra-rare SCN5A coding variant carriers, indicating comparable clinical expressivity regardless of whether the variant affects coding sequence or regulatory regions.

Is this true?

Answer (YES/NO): YES